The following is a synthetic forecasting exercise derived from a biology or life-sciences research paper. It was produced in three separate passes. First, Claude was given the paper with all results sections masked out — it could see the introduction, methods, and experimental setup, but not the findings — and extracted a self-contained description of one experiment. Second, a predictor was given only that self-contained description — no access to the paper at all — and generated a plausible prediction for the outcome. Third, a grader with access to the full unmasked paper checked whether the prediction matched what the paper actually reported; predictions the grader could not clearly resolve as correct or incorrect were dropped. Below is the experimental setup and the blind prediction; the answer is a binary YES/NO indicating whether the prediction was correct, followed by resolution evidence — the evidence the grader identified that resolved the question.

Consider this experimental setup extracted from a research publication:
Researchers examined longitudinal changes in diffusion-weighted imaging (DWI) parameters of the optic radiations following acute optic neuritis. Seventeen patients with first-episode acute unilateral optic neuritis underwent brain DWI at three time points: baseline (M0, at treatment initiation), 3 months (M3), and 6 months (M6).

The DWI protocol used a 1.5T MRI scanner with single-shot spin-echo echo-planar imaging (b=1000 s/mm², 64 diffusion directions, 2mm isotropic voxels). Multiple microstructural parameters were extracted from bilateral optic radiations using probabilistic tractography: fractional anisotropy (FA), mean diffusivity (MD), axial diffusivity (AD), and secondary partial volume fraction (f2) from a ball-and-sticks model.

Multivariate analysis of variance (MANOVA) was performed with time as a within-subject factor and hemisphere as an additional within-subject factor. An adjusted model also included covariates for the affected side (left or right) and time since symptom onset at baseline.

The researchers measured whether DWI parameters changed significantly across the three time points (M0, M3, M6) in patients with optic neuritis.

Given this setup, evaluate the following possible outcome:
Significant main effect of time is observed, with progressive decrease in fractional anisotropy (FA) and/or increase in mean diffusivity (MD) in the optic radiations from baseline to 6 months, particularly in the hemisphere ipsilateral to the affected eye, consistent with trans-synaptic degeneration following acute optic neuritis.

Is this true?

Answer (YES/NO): NO